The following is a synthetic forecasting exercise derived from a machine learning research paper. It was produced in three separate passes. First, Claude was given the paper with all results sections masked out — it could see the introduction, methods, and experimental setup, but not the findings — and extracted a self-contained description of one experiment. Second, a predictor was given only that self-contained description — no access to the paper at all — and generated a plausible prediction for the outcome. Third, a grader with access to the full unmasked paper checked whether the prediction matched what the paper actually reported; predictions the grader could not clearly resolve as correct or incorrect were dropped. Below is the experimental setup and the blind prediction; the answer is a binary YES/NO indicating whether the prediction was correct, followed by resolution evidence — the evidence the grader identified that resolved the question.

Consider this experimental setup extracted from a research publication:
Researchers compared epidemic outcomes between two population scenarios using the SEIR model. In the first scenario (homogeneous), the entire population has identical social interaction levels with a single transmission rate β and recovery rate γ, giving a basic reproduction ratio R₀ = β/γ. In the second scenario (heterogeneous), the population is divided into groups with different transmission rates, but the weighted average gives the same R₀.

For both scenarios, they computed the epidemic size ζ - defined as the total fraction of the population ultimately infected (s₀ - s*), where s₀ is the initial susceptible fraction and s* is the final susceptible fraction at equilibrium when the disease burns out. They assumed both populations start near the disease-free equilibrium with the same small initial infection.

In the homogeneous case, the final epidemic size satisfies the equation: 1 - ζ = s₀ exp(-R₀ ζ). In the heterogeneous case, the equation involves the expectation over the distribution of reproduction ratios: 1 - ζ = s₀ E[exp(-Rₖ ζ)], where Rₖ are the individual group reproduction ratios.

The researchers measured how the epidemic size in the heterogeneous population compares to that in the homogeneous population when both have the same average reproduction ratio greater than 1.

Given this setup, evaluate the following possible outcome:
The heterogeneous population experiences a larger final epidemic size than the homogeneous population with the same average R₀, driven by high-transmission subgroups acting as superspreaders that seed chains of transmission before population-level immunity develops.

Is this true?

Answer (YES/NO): NO